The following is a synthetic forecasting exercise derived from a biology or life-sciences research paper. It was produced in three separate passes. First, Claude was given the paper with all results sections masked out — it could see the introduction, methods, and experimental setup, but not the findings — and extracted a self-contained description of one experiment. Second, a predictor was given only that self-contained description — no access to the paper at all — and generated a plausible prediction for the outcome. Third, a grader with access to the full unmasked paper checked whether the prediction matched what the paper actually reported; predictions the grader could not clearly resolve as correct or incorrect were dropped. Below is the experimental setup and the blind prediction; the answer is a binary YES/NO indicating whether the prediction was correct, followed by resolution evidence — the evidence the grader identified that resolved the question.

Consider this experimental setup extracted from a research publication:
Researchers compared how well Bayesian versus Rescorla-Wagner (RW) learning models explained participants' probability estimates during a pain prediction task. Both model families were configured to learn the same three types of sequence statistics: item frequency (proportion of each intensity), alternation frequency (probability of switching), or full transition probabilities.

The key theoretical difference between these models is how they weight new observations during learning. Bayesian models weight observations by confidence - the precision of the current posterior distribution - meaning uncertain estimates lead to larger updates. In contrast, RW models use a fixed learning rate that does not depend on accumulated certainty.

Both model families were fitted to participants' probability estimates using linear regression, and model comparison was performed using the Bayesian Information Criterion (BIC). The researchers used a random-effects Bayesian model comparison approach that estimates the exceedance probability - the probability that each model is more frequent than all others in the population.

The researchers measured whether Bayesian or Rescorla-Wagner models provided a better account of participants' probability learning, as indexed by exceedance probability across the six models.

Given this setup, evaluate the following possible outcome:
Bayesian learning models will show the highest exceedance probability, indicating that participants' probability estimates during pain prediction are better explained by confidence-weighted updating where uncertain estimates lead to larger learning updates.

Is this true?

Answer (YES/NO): YES